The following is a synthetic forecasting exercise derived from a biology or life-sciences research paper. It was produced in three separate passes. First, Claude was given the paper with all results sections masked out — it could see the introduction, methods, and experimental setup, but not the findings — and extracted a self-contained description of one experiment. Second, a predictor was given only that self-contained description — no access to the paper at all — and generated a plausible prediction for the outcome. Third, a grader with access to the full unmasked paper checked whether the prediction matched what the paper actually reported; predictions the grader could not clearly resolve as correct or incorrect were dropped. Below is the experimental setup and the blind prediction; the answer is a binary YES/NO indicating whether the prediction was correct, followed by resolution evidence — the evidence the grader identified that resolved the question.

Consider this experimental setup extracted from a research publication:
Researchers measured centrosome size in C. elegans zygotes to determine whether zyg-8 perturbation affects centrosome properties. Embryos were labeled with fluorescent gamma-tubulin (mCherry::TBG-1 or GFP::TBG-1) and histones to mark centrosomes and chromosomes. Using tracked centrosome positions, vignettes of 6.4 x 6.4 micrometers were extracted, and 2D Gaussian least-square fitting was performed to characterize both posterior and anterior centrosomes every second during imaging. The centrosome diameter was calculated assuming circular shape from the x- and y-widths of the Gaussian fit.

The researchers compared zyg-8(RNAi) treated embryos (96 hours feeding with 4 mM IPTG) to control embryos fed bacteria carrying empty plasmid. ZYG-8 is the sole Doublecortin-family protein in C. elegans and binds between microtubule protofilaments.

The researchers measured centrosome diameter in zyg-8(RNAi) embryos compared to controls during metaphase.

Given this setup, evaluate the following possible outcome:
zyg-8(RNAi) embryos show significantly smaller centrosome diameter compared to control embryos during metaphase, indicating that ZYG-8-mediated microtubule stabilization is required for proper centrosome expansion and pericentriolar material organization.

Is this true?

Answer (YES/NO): NO